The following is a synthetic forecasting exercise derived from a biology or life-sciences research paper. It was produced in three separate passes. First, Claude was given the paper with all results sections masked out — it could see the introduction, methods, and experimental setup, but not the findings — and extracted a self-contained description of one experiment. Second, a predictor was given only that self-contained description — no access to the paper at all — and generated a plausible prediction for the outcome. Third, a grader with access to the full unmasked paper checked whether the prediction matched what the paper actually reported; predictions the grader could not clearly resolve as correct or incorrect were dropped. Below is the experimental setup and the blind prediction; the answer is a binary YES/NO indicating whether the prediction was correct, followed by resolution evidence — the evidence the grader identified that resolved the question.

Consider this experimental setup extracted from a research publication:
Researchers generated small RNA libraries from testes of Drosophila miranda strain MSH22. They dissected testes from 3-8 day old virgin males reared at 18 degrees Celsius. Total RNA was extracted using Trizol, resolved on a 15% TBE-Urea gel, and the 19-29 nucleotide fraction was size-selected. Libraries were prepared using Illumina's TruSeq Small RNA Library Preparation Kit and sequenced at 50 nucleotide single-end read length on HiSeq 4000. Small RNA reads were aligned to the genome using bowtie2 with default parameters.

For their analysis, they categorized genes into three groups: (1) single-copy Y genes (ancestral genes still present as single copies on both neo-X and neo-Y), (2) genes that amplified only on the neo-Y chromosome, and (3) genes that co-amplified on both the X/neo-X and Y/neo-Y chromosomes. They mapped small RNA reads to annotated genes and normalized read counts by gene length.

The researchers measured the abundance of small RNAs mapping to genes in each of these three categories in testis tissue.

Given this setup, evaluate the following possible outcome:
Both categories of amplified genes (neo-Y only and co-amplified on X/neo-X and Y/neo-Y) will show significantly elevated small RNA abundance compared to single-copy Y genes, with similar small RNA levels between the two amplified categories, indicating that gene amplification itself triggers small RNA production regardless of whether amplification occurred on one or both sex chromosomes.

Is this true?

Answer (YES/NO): NO